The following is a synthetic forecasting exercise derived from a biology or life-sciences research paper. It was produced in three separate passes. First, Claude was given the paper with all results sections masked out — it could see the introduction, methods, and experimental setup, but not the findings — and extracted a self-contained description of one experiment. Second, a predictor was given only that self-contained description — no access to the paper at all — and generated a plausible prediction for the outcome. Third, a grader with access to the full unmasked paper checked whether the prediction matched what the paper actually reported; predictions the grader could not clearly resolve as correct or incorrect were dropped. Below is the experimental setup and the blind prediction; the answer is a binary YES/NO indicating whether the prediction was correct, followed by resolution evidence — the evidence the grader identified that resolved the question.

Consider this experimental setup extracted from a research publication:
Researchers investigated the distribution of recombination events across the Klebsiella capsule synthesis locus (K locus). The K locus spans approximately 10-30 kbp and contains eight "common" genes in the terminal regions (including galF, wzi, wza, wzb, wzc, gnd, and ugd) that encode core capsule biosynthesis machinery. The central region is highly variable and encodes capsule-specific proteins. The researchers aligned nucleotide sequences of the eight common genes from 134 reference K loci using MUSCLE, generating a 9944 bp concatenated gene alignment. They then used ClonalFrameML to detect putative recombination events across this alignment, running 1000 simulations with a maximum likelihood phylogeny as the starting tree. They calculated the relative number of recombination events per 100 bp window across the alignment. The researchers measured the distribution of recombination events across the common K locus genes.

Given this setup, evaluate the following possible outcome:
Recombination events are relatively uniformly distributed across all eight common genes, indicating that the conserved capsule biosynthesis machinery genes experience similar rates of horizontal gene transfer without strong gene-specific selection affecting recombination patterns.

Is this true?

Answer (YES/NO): NO